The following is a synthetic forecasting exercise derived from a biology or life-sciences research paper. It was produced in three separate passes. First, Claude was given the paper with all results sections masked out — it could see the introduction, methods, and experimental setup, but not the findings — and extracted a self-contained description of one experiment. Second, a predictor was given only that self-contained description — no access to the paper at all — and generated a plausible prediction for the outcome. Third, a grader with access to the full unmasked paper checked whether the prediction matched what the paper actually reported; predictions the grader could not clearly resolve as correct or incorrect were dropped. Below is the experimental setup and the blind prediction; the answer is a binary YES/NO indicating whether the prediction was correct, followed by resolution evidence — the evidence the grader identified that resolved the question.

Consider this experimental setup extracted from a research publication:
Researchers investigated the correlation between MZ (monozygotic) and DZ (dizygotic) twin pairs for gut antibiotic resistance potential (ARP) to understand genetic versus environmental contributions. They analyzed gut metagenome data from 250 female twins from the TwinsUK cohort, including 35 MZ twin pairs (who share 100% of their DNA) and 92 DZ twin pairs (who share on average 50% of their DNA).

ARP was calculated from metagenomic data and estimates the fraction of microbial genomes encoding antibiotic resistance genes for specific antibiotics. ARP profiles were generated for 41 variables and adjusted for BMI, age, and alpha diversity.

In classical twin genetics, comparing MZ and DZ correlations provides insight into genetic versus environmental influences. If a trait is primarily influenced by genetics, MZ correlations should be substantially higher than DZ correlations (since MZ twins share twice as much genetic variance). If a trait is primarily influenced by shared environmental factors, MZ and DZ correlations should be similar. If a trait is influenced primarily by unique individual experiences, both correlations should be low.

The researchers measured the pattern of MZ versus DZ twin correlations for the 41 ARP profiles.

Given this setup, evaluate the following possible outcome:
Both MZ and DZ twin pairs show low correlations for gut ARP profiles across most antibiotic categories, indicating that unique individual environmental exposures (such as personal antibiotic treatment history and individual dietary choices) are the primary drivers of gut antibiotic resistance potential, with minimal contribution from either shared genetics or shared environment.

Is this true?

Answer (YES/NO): NO